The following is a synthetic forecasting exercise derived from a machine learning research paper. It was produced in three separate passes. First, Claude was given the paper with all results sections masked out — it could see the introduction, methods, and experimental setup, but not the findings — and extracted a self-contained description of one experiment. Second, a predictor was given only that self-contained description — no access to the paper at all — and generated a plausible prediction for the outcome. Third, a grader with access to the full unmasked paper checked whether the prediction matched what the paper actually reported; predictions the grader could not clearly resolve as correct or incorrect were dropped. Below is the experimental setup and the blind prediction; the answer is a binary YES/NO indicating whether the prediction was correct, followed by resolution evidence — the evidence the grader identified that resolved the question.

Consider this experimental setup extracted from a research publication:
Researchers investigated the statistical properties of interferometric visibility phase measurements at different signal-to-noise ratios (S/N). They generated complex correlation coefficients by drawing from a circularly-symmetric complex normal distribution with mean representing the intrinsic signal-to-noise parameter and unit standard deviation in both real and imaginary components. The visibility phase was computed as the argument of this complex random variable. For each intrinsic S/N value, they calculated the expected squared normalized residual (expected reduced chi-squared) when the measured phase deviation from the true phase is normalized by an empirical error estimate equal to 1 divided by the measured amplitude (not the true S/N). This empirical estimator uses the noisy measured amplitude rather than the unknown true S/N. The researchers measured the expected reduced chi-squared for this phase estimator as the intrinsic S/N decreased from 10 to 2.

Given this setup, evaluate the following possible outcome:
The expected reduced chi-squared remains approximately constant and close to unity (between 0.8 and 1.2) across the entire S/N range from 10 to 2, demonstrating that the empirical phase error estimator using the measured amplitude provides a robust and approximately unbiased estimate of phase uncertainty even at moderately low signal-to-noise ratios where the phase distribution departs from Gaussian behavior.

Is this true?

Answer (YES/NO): NO